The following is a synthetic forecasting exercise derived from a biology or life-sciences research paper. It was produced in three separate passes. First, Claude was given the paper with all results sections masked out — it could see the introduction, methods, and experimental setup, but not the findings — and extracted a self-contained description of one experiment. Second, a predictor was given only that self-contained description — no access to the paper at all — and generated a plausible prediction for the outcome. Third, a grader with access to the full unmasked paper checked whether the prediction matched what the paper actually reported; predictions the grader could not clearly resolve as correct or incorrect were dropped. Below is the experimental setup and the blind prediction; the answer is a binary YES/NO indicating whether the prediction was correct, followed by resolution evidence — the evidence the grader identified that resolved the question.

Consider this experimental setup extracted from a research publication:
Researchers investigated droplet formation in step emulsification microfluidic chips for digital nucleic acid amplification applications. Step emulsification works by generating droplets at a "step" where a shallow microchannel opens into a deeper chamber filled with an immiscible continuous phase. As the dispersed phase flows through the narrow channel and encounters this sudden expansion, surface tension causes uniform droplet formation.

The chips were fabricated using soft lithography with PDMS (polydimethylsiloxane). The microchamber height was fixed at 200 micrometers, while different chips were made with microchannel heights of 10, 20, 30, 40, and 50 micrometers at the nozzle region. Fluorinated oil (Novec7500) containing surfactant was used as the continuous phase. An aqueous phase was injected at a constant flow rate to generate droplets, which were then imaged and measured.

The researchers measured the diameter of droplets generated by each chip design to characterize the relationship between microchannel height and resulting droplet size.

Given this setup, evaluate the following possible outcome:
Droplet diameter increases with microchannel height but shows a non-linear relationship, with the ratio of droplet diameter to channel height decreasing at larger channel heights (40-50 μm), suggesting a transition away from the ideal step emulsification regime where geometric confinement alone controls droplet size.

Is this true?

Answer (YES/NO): NO